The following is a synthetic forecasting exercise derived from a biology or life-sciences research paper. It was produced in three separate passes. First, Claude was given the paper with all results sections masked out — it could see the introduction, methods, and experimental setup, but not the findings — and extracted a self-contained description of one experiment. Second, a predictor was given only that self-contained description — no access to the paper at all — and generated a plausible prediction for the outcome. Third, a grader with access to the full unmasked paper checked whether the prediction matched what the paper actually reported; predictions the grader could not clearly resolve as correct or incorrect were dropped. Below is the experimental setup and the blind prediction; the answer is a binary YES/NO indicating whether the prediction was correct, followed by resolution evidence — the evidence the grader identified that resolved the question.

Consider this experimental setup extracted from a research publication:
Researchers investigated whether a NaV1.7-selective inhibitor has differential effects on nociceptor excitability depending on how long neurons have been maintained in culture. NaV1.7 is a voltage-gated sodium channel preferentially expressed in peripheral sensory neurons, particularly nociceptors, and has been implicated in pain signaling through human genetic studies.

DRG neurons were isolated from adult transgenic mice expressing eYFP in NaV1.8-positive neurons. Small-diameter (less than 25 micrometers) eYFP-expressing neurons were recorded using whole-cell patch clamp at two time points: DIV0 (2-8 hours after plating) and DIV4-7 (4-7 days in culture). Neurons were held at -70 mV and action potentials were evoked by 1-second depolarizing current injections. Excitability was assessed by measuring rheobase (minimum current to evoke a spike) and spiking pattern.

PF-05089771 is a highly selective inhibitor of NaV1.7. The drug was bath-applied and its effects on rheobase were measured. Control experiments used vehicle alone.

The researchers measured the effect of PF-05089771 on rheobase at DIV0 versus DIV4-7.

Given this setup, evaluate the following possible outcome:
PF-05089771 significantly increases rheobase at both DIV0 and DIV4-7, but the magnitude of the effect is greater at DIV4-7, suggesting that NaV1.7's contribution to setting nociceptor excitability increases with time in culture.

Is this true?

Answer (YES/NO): NO